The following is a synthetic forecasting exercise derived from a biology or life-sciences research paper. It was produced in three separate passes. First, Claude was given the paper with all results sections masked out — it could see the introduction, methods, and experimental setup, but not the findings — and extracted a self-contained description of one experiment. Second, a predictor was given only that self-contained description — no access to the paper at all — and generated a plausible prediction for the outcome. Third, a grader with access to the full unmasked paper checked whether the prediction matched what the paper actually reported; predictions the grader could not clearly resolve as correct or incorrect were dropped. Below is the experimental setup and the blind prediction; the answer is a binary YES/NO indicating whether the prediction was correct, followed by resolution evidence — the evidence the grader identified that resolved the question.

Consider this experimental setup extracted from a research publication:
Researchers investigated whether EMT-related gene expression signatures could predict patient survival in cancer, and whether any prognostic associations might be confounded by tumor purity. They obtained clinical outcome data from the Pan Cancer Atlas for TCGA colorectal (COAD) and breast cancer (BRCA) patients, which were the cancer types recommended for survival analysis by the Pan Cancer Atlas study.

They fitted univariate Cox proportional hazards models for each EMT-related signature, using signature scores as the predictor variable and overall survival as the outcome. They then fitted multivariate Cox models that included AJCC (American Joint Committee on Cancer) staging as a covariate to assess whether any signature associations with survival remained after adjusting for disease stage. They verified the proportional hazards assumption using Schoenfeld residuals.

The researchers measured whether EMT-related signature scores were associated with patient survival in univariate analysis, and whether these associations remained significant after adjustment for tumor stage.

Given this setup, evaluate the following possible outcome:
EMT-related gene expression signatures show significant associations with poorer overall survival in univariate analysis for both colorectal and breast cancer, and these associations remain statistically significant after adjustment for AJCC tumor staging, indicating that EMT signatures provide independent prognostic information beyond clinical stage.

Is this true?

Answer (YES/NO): NO